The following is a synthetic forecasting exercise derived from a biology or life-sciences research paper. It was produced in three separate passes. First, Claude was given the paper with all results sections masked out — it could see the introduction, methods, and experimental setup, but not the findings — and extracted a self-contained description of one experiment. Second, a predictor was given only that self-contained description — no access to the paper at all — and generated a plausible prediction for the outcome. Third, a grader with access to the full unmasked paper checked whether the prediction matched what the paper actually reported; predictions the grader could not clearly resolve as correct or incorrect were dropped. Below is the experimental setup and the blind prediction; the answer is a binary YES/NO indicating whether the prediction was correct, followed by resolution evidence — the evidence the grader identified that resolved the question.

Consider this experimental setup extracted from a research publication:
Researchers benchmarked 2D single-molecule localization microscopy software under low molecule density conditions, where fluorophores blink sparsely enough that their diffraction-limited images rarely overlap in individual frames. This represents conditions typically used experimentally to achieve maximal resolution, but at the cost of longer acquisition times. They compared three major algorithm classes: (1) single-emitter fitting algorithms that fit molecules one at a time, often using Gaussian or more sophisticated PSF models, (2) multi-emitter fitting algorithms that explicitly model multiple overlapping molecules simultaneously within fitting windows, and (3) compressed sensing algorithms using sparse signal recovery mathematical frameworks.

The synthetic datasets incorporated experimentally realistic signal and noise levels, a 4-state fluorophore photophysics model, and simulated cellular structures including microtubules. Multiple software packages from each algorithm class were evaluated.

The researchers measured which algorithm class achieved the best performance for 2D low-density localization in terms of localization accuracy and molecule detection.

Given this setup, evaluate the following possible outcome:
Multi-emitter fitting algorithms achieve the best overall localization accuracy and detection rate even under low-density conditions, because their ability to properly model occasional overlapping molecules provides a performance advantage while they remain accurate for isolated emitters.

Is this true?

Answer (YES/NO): NO